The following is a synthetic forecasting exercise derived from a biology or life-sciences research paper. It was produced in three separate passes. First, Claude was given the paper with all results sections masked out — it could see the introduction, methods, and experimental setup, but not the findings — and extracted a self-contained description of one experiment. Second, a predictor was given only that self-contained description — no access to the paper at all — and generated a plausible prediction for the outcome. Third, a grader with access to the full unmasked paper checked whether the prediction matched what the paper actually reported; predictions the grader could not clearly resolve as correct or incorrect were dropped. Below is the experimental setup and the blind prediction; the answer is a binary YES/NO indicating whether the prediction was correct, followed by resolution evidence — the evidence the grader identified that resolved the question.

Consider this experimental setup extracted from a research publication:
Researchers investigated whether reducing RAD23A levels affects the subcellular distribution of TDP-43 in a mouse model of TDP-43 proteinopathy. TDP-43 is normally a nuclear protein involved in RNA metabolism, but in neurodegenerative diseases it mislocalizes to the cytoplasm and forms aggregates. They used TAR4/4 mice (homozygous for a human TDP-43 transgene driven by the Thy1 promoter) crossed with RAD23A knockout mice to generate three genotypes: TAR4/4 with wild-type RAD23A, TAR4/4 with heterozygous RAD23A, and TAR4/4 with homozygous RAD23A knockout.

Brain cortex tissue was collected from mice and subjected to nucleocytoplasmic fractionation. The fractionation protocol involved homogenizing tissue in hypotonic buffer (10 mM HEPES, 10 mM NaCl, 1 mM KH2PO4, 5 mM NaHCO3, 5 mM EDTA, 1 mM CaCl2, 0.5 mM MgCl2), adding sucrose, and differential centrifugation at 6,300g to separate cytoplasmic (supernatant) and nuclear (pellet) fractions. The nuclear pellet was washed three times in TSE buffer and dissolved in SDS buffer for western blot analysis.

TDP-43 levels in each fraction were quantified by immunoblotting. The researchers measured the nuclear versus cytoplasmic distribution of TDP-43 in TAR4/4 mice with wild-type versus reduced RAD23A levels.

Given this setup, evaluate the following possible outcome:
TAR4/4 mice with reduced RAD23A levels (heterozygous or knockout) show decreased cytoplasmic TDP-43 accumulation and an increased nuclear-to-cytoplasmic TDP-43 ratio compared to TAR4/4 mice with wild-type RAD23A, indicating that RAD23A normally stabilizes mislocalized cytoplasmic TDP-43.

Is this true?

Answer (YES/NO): YES